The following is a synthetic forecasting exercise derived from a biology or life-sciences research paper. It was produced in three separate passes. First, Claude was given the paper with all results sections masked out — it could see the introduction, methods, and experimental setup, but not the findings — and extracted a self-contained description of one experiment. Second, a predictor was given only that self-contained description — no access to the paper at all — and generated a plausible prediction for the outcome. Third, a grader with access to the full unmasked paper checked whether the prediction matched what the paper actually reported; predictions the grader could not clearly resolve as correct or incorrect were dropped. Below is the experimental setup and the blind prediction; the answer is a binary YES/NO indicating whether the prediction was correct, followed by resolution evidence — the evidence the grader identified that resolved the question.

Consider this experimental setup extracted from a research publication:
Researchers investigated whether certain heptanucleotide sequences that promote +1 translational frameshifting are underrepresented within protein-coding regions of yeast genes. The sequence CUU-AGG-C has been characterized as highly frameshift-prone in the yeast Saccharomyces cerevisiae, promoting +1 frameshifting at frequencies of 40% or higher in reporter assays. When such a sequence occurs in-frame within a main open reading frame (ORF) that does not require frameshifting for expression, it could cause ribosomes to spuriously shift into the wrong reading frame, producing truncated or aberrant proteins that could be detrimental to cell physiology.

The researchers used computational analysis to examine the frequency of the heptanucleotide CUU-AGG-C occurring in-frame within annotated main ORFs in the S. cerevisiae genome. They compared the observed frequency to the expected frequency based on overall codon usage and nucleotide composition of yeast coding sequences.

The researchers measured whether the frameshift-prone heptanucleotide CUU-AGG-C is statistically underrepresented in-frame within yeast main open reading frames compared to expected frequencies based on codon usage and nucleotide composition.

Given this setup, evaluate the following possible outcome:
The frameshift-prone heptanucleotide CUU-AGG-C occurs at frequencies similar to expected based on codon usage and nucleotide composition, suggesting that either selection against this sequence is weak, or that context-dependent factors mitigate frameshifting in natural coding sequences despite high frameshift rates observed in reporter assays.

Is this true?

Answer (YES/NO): NO